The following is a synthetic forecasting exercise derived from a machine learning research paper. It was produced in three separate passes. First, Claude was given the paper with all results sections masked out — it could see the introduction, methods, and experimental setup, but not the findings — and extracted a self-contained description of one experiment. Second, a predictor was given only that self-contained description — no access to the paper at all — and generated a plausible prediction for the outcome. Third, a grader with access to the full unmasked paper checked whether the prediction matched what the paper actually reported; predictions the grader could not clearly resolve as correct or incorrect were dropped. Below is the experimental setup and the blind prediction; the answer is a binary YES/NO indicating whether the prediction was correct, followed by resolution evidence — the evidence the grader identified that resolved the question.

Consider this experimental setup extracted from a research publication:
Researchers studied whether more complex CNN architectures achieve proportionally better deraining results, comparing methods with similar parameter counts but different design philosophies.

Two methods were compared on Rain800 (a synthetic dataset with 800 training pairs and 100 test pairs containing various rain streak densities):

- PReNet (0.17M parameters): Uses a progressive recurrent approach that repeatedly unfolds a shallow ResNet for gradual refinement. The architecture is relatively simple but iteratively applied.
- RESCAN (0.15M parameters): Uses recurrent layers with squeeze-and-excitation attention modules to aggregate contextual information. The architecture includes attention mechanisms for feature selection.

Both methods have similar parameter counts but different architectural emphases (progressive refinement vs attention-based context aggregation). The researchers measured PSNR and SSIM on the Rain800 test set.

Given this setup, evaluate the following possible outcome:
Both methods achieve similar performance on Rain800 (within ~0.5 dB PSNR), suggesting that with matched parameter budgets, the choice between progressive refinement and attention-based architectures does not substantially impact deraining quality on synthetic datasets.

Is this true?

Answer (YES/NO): NO